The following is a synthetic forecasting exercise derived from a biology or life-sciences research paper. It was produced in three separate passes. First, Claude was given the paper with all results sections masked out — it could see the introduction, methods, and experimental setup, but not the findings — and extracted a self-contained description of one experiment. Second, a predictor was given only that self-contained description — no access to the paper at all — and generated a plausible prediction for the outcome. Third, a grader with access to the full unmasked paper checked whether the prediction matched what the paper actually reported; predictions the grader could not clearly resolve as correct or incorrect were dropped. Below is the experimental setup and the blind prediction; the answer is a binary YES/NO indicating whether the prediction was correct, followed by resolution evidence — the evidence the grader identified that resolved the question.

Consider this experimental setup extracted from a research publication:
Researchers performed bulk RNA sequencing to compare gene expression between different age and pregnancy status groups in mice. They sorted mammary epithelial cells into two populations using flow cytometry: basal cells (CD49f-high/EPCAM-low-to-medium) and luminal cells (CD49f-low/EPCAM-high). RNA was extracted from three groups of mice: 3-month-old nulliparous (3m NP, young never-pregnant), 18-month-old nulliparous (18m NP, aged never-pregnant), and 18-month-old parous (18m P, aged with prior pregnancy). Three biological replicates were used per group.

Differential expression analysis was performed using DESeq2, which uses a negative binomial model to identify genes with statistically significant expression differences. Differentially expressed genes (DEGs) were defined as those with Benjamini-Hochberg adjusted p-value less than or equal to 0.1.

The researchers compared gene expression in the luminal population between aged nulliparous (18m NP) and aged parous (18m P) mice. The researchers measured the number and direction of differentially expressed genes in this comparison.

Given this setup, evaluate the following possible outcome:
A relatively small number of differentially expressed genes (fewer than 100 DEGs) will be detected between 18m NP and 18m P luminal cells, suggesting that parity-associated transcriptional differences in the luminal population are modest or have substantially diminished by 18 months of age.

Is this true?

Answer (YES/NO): YES